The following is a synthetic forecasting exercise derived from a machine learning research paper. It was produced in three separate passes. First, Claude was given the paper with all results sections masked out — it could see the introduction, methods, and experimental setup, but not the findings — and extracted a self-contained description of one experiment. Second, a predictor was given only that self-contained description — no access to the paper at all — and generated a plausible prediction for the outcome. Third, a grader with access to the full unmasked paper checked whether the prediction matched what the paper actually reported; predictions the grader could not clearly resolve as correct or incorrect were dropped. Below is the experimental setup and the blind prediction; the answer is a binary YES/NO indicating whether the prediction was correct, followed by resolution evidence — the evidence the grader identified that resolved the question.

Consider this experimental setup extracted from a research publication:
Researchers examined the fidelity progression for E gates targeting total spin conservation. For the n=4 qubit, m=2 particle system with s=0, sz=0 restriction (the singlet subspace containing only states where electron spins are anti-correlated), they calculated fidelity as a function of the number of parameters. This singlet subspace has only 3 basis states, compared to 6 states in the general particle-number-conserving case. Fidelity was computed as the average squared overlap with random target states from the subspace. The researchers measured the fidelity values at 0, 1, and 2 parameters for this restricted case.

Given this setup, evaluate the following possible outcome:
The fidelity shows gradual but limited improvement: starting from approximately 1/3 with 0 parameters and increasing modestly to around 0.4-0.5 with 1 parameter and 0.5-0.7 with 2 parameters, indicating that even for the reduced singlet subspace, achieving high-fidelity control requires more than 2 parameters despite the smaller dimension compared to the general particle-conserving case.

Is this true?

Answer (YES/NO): NO